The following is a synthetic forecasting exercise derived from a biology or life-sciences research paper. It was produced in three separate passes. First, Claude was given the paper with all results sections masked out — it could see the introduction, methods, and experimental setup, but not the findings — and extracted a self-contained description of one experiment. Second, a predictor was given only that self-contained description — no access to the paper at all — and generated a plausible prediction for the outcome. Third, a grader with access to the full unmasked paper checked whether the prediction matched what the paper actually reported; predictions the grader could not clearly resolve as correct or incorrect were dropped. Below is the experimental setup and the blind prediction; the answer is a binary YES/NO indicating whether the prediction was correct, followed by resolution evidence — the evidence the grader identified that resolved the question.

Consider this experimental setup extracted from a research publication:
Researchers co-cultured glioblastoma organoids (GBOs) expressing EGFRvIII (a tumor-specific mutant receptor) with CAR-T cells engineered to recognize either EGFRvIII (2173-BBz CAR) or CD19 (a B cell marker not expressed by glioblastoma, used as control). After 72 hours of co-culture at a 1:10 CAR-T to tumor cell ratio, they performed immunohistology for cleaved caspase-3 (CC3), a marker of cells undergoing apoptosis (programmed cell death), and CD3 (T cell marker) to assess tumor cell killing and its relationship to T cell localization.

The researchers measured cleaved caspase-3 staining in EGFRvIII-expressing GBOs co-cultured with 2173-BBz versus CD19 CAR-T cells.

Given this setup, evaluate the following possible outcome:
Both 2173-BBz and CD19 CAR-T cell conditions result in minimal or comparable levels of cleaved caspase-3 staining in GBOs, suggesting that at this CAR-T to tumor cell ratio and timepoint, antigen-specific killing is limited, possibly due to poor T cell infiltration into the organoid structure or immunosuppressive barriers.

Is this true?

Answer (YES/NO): NO